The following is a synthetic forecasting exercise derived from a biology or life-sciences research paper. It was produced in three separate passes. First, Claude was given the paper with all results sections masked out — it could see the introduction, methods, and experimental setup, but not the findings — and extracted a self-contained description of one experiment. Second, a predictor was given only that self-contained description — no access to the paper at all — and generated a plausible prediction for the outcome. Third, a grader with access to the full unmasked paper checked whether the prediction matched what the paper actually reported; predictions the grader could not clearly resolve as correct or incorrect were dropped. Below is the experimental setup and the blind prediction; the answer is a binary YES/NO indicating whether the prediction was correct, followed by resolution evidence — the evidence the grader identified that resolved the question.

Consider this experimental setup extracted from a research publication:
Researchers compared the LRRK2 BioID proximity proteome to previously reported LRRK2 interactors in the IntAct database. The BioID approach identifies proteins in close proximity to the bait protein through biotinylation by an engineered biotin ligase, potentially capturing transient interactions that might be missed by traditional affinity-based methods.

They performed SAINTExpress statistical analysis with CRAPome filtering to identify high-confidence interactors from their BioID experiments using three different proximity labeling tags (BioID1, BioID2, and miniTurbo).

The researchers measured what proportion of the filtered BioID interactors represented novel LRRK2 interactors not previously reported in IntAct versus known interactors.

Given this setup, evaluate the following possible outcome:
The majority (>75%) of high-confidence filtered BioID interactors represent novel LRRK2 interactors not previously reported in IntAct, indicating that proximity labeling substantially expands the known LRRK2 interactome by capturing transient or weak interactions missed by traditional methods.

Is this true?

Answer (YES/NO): NO